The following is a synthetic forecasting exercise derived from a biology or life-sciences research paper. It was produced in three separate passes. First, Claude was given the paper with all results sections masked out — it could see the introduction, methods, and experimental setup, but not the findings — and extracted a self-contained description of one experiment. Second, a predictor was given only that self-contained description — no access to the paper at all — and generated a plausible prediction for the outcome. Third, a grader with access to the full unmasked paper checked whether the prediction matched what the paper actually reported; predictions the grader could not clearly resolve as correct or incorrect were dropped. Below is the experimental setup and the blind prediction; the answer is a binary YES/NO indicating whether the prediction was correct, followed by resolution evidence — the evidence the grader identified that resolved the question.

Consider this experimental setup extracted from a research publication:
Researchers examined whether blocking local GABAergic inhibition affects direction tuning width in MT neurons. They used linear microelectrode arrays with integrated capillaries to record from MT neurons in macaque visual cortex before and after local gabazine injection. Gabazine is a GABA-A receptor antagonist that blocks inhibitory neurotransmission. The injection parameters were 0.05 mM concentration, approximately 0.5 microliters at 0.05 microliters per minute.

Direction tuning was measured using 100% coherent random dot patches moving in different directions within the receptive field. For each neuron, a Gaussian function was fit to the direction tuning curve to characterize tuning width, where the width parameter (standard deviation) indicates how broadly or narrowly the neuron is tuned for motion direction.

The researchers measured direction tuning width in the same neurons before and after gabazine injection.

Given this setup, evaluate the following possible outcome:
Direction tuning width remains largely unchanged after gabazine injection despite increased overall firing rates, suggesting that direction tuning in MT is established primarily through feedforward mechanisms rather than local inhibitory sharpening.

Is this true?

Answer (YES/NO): NO